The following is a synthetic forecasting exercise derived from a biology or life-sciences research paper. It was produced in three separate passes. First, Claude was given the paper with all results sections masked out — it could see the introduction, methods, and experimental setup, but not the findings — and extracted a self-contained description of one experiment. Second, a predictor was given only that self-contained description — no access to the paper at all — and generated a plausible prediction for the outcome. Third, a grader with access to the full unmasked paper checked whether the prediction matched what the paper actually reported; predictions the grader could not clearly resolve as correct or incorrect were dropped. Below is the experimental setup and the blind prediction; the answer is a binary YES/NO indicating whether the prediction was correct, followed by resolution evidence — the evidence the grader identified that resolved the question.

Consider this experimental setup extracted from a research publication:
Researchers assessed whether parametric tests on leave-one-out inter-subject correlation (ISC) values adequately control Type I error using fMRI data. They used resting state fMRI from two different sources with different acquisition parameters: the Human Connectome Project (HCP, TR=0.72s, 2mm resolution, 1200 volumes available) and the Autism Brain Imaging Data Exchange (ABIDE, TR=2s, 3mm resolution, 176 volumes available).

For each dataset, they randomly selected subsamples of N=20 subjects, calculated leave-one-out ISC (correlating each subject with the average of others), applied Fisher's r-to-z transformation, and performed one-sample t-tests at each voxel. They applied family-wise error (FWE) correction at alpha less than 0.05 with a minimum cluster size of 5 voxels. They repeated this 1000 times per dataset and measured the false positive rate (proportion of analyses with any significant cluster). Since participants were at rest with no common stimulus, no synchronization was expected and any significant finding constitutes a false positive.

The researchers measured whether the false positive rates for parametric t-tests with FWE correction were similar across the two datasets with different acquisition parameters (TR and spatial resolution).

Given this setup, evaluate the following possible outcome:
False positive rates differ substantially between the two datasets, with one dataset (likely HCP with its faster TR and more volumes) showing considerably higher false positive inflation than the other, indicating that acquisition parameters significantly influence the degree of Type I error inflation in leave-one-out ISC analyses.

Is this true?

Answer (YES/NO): NO